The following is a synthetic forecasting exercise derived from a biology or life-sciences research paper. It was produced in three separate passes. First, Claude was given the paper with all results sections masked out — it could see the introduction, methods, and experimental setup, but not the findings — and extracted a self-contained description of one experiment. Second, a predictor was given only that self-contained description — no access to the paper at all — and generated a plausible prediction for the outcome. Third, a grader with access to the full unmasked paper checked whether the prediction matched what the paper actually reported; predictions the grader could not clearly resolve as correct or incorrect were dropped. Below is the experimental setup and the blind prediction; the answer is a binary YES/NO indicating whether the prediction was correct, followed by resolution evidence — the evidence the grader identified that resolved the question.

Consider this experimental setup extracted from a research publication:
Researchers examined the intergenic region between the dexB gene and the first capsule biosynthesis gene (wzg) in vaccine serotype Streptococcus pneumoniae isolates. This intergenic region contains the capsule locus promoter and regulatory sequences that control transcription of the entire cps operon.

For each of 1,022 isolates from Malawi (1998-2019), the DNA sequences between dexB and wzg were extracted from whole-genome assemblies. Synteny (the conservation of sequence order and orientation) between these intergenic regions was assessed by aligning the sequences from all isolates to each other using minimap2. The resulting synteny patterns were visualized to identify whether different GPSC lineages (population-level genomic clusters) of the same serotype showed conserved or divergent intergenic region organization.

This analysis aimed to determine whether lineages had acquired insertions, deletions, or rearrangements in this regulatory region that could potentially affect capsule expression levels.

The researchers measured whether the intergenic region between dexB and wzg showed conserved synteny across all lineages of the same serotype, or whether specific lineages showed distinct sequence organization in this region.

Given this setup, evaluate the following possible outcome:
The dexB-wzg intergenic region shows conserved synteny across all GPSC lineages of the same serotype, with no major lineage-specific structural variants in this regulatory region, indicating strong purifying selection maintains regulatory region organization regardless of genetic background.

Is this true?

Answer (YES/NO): NO